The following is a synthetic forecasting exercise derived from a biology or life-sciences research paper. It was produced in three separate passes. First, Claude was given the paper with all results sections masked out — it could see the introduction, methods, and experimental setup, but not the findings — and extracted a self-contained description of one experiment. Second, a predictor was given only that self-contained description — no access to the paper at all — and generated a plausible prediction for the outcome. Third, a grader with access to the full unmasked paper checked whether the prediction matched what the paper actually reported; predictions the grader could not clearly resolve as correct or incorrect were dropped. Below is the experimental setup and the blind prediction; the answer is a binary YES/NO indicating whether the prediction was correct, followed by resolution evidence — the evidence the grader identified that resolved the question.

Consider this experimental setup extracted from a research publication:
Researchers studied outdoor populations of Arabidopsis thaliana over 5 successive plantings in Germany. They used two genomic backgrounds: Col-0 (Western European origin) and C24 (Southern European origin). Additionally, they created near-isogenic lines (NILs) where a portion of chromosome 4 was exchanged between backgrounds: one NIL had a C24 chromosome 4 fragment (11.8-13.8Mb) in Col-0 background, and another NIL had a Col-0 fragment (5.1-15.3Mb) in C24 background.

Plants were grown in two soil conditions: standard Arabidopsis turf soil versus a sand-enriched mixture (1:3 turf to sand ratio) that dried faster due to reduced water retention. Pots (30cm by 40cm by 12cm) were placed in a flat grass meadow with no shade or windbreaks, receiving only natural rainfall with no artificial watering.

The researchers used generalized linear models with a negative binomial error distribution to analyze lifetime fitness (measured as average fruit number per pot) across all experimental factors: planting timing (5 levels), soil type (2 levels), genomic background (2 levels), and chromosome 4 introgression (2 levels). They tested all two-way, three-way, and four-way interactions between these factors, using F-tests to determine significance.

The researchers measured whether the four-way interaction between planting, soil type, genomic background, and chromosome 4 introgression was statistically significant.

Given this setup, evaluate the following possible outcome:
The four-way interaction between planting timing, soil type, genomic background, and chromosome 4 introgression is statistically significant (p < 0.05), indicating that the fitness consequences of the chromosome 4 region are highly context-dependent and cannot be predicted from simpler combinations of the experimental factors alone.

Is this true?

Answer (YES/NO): YES